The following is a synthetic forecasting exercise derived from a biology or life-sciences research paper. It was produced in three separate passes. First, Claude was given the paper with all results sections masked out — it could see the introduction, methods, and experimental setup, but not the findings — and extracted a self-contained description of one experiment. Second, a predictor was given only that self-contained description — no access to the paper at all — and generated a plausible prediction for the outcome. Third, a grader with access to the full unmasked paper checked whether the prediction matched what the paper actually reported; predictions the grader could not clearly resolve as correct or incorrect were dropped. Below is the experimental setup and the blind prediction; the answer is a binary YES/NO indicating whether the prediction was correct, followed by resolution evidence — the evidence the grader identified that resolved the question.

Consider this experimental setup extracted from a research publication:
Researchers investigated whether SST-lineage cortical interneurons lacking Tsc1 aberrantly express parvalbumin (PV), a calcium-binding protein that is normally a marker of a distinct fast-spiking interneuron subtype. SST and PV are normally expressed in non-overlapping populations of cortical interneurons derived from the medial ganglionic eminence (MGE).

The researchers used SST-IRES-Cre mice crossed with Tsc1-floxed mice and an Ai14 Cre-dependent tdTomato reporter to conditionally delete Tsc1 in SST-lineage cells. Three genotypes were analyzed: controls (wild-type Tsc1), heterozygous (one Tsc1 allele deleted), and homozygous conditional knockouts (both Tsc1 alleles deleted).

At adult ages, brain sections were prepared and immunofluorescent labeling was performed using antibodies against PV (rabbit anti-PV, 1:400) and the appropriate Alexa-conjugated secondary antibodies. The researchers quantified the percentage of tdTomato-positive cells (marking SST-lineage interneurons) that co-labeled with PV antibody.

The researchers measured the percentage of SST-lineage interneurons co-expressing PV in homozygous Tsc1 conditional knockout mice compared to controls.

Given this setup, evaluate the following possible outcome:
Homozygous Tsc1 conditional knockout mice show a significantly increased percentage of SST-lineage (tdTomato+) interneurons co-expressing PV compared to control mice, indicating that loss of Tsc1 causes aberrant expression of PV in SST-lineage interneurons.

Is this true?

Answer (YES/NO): YES